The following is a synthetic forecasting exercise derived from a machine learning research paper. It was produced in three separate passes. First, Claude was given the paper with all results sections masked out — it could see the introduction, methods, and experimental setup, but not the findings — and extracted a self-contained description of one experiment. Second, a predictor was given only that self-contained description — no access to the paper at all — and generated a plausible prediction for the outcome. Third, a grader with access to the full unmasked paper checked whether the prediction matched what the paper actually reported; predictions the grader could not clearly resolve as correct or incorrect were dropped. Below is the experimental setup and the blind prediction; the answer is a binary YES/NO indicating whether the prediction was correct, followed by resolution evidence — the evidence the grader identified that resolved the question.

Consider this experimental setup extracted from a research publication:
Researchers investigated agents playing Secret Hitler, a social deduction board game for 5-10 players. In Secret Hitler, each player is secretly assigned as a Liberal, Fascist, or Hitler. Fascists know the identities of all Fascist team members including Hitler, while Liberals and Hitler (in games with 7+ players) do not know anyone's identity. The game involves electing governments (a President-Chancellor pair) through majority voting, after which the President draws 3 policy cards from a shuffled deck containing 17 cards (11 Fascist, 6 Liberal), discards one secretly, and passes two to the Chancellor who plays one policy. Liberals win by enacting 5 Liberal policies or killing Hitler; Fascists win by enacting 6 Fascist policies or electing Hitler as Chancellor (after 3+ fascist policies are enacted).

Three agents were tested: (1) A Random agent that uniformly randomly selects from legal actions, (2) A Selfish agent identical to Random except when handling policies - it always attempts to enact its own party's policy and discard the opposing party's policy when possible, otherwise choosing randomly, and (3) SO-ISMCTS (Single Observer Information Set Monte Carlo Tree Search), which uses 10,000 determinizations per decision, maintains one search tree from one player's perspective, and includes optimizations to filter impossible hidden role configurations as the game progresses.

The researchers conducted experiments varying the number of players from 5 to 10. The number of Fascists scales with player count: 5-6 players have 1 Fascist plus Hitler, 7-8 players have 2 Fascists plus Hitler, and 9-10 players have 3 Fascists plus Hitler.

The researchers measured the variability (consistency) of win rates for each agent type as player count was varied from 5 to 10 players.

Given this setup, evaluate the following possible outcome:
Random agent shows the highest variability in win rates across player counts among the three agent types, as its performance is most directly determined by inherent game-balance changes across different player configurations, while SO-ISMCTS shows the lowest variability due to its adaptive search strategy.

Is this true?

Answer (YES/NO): NO